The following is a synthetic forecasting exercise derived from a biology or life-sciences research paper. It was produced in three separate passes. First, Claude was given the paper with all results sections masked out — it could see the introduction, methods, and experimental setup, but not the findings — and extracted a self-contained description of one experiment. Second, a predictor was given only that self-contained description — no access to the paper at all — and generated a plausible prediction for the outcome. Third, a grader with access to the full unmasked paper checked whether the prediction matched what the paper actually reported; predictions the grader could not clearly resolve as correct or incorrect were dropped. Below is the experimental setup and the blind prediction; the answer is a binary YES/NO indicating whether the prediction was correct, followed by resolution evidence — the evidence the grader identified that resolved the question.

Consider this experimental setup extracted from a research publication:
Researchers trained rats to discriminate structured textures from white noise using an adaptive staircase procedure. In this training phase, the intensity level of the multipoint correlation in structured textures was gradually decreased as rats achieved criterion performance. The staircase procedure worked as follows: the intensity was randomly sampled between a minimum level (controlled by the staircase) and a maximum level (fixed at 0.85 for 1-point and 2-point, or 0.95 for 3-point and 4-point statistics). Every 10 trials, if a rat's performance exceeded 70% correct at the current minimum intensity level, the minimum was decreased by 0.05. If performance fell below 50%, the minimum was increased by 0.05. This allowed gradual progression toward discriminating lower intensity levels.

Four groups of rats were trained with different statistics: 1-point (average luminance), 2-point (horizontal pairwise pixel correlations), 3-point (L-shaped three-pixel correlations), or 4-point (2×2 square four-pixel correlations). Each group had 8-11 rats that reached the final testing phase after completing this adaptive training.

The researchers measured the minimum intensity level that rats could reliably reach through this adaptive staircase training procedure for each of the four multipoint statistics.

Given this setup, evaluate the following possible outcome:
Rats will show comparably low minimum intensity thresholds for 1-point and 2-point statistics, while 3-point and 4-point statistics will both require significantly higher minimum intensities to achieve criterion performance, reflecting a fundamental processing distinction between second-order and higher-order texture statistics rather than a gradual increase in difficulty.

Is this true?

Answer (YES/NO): YES